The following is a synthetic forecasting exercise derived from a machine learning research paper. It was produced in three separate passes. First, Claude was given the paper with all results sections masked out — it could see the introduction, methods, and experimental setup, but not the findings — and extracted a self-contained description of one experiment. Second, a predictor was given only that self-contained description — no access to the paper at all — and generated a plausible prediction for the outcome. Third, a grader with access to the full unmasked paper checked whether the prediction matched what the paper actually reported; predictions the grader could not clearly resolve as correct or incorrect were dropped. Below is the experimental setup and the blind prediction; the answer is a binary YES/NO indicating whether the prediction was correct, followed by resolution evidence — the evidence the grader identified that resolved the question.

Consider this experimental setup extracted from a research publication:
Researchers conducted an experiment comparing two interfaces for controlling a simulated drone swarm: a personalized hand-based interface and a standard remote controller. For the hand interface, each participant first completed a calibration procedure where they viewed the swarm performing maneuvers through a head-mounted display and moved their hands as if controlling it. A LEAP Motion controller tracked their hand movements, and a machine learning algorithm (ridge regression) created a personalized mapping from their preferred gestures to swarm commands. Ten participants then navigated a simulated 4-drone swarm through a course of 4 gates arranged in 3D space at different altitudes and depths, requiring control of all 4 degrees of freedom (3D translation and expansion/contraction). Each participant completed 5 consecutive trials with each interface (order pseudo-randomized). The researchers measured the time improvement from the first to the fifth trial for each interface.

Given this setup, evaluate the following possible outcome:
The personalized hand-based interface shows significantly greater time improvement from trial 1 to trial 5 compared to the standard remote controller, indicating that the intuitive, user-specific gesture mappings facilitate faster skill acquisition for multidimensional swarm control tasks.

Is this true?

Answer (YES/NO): NO